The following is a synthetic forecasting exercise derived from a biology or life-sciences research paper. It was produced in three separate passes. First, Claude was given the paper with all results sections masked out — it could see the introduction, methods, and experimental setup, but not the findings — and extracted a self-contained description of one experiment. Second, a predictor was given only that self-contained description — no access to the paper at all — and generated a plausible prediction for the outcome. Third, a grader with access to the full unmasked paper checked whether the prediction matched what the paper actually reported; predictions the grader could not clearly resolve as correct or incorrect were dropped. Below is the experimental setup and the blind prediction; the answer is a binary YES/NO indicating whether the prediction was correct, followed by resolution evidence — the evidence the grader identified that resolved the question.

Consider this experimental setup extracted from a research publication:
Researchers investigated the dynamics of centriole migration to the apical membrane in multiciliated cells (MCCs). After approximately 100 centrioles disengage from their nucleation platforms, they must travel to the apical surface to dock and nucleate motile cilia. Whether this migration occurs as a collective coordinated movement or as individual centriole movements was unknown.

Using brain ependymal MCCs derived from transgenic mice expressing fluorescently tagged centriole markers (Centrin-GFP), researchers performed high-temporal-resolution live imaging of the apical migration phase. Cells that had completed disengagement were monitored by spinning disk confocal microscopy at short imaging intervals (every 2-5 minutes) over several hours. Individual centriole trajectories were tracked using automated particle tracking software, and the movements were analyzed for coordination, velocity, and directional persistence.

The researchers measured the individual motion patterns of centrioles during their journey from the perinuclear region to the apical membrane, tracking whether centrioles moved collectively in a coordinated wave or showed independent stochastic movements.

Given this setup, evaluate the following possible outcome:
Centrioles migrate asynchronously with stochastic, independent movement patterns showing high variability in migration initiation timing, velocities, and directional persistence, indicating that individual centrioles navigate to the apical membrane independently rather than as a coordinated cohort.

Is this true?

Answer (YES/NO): NO